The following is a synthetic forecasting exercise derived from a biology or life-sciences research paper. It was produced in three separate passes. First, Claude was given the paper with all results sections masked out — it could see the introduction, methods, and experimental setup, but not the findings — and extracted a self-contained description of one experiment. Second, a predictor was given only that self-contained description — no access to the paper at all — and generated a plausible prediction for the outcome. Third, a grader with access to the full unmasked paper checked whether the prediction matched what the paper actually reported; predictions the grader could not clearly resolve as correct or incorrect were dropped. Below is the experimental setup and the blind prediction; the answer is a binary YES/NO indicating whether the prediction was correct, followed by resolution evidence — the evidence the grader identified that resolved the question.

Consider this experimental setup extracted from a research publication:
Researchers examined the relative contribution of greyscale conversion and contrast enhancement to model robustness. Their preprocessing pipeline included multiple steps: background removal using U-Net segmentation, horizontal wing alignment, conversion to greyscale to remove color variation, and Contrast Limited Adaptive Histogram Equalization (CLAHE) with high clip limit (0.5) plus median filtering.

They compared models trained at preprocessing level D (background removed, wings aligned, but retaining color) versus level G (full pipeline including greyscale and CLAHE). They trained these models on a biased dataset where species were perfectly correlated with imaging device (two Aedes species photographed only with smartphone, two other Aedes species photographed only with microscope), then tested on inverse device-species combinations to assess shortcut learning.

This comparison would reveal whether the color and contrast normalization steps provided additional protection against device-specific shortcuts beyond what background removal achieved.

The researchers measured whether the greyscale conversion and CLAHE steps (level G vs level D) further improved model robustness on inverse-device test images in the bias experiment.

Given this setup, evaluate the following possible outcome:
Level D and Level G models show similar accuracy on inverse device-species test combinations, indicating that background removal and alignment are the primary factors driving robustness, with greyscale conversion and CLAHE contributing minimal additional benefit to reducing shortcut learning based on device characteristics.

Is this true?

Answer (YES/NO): NO